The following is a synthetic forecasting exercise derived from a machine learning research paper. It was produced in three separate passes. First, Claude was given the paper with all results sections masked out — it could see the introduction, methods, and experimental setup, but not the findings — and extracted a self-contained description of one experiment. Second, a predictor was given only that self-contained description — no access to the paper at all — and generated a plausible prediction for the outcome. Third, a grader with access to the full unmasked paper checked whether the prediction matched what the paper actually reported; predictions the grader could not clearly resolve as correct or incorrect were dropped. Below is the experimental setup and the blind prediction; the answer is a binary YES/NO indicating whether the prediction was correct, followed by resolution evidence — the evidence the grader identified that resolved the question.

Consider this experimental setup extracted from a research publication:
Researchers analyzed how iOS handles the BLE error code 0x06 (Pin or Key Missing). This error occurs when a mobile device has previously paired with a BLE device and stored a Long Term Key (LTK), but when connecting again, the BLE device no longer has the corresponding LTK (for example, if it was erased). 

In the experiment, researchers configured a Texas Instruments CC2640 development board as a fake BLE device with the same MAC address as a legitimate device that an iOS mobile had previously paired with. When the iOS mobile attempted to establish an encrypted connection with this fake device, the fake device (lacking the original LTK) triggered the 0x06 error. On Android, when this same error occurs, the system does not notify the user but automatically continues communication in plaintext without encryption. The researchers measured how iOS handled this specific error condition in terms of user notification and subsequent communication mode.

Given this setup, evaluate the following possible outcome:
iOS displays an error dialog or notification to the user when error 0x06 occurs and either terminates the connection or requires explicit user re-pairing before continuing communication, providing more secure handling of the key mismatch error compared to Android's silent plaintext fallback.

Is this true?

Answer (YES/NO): NO